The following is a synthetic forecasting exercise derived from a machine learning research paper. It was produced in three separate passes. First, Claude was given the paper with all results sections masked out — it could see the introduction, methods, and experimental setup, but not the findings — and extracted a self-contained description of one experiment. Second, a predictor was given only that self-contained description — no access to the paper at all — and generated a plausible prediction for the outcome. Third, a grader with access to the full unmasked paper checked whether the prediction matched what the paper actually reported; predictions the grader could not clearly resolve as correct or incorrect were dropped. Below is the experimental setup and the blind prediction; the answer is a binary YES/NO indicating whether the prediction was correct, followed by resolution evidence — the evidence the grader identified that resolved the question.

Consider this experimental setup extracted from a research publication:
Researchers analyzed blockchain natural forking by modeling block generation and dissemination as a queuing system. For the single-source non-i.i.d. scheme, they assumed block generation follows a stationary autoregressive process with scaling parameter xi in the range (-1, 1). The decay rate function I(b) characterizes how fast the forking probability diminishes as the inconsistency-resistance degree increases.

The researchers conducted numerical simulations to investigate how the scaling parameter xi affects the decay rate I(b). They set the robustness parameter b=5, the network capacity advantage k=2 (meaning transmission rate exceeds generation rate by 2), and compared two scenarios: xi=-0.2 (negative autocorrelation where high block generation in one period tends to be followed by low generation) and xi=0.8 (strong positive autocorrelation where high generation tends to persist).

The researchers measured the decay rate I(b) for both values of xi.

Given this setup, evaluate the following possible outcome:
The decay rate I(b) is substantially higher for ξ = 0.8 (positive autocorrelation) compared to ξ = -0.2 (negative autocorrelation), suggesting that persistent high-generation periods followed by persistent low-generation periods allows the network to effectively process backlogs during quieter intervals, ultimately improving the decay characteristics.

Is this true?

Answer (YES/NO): NO